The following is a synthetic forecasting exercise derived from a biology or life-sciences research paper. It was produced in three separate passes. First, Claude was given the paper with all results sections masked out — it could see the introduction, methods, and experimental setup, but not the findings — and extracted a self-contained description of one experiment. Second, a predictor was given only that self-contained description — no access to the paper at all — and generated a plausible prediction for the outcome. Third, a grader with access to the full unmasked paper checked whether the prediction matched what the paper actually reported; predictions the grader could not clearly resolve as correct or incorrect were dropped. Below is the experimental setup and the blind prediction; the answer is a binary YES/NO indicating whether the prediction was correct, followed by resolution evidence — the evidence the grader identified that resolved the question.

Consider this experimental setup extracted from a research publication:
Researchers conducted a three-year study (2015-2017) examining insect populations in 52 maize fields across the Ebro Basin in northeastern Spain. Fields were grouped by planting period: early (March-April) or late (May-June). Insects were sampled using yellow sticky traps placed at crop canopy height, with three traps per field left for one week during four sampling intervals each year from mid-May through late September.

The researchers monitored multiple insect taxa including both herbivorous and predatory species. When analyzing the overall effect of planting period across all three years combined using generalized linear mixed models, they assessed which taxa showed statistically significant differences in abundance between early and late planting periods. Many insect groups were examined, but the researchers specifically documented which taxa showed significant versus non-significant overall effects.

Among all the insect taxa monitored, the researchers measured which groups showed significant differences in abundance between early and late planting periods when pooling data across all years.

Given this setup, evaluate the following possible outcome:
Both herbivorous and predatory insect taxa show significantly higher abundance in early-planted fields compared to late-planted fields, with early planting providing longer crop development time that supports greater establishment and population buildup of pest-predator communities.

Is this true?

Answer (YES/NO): NO